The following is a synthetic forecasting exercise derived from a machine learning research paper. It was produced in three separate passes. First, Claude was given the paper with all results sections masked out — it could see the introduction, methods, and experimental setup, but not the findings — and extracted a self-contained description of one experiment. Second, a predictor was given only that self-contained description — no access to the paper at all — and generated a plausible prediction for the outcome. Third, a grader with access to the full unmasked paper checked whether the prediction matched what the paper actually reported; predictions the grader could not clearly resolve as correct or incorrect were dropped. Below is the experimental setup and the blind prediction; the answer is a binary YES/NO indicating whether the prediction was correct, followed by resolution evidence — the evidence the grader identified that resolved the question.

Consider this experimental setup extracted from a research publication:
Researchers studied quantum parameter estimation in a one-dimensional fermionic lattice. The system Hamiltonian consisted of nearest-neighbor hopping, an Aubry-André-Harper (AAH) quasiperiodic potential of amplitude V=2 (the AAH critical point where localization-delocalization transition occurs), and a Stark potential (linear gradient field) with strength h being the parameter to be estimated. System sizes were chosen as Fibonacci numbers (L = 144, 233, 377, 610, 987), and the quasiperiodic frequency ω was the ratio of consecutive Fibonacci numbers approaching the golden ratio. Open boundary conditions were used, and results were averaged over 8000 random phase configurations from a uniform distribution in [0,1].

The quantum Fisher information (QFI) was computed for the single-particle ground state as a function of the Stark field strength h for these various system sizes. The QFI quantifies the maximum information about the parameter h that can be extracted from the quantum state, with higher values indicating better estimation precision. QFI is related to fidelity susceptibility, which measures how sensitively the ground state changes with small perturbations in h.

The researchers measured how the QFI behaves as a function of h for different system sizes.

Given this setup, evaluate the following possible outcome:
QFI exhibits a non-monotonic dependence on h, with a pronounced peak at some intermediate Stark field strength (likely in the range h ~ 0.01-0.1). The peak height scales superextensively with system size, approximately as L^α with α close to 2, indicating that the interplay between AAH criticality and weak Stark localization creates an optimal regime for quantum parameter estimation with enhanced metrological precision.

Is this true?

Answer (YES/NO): NO